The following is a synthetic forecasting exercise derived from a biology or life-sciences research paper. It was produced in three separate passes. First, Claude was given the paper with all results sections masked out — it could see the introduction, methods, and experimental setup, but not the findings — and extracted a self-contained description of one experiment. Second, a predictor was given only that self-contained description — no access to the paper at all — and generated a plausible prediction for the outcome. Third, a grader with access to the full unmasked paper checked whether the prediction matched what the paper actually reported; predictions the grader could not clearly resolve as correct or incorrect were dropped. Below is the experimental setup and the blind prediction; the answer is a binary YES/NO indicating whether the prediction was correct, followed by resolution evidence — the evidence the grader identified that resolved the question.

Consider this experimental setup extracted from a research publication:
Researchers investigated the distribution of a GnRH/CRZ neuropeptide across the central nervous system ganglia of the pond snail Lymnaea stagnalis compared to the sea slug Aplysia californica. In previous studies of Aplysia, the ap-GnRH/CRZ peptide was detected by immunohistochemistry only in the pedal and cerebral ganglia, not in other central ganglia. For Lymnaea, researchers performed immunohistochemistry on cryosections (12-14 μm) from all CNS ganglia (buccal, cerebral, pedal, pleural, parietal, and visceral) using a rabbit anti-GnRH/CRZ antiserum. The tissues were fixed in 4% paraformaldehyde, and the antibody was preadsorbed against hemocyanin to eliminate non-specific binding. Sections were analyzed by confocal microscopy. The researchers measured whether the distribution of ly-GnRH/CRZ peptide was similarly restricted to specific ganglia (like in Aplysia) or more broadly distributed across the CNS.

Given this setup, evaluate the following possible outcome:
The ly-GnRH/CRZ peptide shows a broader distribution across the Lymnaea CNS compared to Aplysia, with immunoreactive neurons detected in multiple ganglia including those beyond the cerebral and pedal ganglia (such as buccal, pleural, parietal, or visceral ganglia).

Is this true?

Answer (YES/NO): YES